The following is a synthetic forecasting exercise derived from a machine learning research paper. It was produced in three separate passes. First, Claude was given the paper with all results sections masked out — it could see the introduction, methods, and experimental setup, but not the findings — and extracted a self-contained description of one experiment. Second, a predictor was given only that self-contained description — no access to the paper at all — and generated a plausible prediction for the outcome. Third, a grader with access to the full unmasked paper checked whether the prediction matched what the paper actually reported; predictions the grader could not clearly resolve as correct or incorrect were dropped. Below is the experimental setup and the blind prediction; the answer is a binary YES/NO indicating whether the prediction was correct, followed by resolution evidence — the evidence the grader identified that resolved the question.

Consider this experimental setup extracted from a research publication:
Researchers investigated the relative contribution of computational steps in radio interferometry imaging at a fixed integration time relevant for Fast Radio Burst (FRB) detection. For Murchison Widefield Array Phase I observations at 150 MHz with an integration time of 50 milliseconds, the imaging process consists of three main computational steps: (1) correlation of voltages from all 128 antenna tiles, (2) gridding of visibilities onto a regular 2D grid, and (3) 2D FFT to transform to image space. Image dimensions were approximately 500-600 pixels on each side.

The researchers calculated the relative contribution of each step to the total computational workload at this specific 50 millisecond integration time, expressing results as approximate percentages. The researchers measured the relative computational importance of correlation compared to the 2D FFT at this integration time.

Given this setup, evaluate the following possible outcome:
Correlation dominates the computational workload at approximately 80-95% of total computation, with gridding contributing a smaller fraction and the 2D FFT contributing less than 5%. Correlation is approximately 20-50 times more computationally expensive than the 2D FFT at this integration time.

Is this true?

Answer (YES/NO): NO